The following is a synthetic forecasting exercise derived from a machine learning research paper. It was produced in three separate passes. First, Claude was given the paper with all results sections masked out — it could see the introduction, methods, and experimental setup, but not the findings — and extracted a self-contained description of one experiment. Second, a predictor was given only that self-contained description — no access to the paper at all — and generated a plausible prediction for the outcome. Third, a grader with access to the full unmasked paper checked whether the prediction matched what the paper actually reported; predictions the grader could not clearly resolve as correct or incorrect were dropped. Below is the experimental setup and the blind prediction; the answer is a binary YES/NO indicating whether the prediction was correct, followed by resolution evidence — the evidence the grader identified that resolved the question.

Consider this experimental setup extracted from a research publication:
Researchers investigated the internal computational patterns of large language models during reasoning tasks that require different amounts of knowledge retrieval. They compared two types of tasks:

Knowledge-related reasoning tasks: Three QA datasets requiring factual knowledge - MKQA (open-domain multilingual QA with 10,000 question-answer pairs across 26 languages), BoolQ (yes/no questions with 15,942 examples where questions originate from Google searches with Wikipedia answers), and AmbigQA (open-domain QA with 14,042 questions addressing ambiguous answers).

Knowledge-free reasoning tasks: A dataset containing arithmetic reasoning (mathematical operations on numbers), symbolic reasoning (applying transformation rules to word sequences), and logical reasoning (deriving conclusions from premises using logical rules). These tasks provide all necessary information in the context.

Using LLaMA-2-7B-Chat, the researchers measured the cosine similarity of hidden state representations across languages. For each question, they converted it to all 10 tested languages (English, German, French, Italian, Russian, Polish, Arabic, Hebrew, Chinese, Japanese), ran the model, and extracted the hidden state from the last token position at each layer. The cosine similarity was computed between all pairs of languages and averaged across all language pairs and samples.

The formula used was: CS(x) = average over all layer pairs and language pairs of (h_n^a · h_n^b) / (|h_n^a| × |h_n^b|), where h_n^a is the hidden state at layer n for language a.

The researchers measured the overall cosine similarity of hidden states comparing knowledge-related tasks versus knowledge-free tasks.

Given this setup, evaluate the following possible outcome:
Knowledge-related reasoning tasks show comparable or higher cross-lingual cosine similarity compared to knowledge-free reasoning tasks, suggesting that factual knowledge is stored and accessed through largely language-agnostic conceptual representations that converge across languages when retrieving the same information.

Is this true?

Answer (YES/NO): NO